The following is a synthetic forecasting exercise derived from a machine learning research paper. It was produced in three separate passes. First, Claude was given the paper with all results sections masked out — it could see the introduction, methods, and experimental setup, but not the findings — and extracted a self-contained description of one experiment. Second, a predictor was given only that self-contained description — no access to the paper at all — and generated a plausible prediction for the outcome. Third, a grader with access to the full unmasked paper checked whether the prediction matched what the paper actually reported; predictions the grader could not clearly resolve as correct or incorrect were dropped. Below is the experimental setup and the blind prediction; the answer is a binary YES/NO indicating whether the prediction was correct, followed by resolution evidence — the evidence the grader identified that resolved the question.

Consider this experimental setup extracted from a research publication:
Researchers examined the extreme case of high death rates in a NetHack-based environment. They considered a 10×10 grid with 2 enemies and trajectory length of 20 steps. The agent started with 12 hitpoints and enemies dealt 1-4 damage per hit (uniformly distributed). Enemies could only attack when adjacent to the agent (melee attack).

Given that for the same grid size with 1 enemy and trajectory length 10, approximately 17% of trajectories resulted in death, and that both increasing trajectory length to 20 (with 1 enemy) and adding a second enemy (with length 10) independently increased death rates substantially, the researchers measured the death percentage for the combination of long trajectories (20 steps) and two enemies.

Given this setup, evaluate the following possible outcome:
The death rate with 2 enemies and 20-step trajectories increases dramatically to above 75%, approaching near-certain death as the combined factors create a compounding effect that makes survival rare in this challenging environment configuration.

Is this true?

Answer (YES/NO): YES